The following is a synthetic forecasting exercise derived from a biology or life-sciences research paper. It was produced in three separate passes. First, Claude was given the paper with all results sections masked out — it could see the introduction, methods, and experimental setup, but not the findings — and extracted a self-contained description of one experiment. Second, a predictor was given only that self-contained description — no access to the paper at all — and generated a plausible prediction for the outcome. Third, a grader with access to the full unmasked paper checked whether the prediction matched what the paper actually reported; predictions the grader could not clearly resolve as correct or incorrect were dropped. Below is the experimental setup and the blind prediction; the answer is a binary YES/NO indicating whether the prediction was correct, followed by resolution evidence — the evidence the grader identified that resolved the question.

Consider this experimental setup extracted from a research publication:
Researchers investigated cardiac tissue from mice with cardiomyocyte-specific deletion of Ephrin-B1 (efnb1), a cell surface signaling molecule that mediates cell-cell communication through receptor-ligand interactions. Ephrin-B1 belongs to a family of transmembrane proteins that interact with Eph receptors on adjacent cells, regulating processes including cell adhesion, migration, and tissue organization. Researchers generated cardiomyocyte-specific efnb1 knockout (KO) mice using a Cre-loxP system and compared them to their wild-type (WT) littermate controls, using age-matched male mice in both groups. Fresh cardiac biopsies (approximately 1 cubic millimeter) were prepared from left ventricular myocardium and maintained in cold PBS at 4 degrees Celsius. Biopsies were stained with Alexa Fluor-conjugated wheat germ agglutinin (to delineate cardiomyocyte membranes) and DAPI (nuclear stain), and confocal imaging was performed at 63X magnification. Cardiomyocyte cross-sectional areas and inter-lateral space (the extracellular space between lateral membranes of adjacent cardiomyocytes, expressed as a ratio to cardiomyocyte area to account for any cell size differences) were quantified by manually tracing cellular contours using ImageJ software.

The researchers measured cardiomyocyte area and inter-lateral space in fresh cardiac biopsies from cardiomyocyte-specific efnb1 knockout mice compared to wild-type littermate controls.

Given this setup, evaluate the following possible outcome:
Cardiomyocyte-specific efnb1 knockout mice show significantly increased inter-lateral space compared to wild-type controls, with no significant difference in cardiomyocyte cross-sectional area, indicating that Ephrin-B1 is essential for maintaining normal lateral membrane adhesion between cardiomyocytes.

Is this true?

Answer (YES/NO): NO